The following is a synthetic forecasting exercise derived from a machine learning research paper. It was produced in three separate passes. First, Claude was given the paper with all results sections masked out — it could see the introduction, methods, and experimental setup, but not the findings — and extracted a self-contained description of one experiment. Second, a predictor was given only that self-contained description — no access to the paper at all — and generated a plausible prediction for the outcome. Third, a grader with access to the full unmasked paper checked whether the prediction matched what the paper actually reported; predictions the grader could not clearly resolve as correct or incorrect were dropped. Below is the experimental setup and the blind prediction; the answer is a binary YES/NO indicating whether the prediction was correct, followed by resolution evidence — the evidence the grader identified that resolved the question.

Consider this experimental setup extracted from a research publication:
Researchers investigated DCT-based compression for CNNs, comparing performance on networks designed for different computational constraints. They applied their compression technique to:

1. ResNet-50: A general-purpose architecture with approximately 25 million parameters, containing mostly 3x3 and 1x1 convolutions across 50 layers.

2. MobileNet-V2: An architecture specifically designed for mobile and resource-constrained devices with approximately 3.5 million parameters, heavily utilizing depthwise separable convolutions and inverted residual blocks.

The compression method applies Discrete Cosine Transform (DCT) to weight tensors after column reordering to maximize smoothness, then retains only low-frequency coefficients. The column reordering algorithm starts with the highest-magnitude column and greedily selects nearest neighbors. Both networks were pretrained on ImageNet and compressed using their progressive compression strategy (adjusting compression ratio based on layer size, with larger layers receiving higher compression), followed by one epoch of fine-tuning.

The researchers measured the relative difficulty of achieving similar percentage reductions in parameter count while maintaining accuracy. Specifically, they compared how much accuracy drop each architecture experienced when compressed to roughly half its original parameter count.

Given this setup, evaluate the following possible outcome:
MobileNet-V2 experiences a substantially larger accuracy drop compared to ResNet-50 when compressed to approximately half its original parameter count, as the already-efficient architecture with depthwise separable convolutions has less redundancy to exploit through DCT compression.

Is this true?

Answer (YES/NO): NO